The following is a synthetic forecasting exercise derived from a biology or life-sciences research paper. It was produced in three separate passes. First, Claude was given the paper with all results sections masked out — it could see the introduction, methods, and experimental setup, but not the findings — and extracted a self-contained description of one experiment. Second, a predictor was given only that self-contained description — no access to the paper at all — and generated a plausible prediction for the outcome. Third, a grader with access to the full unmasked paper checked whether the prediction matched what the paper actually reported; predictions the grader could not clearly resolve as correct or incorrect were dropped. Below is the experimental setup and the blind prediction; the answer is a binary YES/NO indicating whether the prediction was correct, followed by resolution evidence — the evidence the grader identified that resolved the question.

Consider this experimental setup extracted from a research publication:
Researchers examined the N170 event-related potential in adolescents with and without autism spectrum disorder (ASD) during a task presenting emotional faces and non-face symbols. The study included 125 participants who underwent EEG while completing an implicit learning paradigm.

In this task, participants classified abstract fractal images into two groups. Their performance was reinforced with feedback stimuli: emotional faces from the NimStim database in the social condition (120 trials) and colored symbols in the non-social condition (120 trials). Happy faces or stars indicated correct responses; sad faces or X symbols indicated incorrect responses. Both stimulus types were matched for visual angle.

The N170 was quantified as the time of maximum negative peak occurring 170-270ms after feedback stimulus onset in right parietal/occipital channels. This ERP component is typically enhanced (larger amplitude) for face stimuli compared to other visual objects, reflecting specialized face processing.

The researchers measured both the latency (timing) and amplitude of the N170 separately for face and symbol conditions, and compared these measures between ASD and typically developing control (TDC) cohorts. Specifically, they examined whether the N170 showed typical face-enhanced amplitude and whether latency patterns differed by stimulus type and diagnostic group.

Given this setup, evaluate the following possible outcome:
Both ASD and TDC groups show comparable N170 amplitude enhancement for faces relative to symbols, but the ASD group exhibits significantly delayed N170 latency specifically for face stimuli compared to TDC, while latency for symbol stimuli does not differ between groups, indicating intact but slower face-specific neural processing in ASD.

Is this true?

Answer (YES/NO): NO